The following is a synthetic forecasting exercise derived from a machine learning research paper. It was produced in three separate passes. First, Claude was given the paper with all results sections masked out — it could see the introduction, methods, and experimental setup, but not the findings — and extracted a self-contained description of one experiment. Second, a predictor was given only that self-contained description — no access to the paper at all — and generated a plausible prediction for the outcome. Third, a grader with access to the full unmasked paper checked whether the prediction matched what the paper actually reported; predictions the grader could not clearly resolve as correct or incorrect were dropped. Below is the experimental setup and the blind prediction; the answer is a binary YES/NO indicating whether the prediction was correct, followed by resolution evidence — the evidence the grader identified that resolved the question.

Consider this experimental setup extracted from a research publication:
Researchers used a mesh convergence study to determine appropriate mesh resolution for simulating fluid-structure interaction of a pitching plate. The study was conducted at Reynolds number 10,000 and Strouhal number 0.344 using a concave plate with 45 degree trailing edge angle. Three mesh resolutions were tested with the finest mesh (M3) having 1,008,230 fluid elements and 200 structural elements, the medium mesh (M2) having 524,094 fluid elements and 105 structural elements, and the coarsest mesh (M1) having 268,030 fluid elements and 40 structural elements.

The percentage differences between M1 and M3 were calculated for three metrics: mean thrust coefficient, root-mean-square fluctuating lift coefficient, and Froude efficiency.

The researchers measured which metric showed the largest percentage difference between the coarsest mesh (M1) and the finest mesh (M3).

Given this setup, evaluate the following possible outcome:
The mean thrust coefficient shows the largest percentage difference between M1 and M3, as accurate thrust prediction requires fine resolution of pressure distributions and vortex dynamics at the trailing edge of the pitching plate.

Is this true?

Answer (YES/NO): YES